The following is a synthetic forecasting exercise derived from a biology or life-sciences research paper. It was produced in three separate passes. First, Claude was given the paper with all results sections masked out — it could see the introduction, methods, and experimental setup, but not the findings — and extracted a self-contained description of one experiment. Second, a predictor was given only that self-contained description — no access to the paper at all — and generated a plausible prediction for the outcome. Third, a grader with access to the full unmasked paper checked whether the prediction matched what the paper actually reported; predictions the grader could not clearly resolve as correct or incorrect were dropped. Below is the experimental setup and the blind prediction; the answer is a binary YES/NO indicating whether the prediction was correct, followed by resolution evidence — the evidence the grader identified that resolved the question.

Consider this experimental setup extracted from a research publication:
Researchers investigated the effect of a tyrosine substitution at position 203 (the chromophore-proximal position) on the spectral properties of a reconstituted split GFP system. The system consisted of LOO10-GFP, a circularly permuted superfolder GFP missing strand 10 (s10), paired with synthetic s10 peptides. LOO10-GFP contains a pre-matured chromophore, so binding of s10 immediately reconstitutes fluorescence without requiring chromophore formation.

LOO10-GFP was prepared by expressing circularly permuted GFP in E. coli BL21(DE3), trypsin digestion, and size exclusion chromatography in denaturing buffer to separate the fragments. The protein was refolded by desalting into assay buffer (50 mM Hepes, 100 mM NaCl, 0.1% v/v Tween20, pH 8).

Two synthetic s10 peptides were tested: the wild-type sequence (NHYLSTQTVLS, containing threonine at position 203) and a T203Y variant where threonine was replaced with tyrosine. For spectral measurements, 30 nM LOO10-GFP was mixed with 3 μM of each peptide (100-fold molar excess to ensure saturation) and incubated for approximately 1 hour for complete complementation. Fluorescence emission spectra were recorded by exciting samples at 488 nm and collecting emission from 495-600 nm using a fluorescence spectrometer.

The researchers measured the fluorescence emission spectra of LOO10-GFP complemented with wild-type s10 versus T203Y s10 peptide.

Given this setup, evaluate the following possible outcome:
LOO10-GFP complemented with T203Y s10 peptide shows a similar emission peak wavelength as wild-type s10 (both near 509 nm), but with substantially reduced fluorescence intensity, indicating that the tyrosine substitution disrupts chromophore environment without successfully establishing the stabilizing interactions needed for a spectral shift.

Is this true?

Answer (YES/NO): NO